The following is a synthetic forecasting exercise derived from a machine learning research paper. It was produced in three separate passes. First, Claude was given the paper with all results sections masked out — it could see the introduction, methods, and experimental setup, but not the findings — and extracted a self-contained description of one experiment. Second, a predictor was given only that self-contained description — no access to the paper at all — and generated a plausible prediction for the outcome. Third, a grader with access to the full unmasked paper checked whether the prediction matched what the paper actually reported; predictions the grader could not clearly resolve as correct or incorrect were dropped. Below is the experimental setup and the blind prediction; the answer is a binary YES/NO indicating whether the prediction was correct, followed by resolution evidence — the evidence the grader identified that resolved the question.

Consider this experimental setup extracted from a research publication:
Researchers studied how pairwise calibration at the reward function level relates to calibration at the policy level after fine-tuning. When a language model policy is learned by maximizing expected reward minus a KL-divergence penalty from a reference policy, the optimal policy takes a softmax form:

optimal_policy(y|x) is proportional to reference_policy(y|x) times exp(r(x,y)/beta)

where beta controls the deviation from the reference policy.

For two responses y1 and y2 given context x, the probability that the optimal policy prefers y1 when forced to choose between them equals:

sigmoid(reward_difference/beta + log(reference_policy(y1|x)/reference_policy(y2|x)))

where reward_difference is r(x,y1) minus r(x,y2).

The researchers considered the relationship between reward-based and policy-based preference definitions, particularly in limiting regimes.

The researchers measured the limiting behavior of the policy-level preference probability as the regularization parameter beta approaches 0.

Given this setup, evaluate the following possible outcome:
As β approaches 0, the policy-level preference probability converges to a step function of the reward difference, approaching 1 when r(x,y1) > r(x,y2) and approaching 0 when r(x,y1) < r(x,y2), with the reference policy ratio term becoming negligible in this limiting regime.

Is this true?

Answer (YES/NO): YES